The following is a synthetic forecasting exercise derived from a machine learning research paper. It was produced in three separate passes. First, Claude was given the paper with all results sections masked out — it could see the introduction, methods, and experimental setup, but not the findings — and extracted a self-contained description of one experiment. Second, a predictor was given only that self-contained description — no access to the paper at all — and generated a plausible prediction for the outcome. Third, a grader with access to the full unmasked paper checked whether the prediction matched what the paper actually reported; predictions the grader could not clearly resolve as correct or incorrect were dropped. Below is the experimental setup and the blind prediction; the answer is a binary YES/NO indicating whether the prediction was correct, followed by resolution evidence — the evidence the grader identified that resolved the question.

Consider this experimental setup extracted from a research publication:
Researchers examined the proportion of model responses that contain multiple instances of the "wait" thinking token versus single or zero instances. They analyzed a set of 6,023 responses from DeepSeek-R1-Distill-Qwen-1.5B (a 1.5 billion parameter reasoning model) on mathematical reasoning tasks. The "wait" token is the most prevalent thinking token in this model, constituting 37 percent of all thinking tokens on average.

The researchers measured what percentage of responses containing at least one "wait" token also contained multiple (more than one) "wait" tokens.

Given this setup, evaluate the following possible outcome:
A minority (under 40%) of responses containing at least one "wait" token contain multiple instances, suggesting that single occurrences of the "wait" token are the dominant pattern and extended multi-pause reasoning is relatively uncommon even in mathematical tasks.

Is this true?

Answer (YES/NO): NO